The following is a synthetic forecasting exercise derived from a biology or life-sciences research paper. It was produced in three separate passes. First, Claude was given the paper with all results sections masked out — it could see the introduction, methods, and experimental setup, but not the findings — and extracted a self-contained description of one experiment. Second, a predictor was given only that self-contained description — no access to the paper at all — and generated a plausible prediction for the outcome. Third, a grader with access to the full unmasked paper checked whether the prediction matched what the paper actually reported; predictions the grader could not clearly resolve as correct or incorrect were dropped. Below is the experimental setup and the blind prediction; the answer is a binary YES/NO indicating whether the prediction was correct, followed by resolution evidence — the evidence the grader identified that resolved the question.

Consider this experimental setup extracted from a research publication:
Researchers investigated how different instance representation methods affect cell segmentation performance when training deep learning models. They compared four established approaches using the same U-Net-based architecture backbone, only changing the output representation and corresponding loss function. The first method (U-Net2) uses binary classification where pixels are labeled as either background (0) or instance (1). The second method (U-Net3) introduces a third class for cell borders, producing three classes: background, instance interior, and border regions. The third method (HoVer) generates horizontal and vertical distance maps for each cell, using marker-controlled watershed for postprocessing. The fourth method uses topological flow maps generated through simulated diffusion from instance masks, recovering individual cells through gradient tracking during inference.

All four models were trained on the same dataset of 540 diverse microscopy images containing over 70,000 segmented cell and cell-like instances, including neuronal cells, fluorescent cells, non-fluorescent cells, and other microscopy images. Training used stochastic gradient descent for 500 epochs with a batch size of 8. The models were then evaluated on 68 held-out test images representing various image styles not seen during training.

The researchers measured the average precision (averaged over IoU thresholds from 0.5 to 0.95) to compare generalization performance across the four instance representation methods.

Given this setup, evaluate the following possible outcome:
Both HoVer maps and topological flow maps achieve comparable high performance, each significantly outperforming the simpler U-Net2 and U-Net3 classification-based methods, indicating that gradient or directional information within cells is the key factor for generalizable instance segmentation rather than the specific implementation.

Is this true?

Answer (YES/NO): NO